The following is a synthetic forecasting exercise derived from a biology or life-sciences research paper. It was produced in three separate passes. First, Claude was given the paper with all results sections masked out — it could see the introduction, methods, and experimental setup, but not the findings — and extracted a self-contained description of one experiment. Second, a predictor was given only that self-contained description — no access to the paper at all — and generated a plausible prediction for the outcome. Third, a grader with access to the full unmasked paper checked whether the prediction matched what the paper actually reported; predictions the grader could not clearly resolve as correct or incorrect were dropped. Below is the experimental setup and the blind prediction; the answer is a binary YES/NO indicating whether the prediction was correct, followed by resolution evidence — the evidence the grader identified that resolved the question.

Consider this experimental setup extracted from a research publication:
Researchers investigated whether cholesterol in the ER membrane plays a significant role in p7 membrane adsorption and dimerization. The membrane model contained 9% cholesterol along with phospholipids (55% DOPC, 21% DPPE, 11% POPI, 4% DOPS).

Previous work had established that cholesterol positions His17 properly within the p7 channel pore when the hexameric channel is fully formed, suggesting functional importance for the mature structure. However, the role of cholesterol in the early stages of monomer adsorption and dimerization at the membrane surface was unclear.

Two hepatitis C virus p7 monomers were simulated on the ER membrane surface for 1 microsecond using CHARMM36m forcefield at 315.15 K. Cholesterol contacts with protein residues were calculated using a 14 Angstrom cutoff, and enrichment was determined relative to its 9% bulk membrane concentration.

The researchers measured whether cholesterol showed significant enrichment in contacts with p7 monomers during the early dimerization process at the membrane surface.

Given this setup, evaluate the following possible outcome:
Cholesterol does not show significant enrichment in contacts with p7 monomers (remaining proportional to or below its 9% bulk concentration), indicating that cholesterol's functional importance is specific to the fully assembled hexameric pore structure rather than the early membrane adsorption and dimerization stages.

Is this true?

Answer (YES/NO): NO